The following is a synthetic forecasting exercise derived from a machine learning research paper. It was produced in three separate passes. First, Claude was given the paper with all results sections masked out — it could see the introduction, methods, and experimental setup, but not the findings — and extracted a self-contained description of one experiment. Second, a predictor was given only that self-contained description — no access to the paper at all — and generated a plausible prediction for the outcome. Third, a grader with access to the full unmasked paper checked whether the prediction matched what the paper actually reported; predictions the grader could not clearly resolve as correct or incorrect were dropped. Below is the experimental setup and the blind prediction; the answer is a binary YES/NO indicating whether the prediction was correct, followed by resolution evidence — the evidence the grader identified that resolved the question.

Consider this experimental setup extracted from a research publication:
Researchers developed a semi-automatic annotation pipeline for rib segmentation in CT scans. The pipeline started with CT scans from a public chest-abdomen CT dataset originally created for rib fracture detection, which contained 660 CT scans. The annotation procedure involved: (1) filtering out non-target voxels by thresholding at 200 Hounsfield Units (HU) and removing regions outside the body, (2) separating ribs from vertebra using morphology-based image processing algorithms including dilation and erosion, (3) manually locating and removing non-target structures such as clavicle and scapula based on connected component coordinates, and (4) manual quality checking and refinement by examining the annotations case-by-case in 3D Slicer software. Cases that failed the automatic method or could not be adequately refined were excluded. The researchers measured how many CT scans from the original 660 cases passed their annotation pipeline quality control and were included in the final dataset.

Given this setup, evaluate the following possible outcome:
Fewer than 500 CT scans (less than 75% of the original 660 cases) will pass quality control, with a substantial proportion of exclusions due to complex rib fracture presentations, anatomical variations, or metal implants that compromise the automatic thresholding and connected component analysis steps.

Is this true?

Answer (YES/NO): YES